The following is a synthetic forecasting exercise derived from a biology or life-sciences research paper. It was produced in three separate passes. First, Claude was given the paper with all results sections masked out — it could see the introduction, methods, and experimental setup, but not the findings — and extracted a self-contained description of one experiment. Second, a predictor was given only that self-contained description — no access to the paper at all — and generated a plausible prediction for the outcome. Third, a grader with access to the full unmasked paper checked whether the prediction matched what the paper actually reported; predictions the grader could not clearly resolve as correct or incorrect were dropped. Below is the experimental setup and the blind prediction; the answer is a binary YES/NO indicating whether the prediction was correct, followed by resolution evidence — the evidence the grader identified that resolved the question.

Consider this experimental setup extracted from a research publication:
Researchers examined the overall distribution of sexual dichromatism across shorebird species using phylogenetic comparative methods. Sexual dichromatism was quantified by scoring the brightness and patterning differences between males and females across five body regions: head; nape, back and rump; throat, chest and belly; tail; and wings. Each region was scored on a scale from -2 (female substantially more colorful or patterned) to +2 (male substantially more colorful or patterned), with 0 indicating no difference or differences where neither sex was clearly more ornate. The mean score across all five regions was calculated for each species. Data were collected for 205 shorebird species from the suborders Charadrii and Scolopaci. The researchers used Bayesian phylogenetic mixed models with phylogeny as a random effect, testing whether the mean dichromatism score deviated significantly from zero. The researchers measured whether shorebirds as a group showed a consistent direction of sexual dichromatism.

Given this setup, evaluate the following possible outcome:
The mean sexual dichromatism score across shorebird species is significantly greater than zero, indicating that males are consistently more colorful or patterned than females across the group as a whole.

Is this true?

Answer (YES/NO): NO